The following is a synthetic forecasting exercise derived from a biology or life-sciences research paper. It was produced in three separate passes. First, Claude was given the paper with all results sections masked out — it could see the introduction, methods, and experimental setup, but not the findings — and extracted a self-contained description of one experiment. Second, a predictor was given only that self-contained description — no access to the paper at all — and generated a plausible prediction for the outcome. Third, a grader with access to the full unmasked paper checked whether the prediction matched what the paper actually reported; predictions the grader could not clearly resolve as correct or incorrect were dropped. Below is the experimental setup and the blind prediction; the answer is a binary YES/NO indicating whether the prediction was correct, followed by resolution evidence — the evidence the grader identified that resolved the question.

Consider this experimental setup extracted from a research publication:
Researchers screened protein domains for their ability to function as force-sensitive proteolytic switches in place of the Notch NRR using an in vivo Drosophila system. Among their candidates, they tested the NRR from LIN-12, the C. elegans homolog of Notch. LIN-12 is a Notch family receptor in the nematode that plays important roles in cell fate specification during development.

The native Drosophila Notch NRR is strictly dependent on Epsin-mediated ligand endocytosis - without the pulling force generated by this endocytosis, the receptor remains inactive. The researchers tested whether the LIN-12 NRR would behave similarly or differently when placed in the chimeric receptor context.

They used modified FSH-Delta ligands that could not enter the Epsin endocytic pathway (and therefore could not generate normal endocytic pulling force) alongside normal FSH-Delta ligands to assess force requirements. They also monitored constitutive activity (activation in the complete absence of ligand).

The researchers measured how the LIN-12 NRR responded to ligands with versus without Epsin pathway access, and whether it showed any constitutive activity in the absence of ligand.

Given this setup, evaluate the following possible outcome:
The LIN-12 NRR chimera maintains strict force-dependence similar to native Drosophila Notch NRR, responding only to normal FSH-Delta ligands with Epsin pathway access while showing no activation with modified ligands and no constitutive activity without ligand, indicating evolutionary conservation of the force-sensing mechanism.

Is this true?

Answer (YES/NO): NO